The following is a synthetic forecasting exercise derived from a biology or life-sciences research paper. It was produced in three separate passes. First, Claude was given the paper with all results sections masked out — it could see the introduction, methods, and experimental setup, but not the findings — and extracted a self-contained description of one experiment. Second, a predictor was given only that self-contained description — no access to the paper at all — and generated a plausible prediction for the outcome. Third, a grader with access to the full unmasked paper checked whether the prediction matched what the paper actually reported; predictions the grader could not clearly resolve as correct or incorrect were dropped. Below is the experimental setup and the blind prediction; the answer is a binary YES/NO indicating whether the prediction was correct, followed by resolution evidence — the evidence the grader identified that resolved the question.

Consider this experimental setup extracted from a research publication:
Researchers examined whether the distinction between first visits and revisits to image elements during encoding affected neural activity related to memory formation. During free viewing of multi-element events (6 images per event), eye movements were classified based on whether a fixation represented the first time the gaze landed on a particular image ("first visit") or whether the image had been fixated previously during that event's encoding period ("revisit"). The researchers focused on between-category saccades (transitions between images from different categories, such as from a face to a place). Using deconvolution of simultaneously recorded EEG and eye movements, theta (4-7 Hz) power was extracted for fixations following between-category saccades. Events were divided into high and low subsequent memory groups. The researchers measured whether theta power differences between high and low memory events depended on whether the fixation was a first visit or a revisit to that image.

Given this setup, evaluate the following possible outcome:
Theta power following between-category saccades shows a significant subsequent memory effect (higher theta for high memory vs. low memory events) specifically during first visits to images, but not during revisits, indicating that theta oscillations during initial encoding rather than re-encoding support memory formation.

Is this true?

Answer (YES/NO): NO